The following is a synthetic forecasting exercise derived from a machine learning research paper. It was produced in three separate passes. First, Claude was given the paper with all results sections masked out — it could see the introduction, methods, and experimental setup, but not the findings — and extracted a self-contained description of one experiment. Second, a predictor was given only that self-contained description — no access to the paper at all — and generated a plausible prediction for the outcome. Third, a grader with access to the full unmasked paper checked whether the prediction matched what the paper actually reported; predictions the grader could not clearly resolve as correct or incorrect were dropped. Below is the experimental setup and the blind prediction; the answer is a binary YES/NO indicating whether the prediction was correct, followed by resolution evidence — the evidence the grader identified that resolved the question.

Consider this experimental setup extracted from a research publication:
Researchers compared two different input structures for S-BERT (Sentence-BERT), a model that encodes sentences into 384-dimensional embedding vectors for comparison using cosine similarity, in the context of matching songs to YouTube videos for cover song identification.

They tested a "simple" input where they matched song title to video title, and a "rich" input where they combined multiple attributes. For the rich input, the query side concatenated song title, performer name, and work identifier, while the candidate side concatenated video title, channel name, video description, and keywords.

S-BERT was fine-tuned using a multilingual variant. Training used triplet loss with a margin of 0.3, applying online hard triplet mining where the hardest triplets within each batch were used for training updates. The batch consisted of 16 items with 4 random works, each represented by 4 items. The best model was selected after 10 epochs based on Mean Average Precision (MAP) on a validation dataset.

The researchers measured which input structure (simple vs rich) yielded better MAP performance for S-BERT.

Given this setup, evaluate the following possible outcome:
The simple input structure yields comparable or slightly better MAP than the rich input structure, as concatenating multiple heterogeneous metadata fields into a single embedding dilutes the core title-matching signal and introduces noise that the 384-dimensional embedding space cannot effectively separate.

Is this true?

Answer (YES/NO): YES